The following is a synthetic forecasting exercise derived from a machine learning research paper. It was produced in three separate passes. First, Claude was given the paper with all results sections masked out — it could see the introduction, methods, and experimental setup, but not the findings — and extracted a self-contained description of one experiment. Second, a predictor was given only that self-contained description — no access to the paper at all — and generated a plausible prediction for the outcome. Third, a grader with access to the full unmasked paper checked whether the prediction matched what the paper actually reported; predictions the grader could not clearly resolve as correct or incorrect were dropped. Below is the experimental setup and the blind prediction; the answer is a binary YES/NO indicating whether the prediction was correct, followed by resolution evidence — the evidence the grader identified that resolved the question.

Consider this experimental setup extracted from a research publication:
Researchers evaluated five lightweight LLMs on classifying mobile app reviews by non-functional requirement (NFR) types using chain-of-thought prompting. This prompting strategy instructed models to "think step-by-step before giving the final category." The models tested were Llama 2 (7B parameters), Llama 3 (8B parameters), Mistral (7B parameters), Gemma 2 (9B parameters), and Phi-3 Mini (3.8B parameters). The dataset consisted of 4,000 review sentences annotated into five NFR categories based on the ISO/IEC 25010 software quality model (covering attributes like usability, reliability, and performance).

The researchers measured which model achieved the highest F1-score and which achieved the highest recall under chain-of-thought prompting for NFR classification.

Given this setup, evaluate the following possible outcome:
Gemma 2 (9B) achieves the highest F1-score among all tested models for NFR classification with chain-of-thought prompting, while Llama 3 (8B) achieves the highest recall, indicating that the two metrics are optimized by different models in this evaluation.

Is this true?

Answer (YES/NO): YES